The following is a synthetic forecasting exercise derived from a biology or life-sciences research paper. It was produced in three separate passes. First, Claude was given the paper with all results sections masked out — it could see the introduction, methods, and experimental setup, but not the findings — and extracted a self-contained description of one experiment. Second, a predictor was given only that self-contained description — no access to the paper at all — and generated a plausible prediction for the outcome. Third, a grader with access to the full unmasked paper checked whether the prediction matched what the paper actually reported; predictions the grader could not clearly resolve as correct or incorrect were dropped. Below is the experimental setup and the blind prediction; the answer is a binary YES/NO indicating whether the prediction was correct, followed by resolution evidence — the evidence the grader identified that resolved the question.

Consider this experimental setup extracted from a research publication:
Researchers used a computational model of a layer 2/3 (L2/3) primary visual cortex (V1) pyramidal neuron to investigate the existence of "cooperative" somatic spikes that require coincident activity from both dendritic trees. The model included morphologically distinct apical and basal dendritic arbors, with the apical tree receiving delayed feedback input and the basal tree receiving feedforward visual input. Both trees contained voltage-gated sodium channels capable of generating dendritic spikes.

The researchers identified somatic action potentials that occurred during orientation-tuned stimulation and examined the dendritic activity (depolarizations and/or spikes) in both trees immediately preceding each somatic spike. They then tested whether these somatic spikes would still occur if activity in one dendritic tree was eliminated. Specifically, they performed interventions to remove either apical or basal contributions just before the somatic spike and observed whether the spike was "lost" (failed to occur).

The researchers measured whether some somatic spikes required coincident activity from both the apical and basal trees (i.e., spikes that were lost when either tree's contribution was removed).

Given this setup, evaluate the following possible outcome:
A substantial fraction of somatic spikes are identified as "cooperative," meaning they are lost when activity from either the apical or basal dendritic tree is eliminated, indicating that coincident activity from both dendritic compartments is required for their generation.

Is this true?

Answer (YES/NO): NO